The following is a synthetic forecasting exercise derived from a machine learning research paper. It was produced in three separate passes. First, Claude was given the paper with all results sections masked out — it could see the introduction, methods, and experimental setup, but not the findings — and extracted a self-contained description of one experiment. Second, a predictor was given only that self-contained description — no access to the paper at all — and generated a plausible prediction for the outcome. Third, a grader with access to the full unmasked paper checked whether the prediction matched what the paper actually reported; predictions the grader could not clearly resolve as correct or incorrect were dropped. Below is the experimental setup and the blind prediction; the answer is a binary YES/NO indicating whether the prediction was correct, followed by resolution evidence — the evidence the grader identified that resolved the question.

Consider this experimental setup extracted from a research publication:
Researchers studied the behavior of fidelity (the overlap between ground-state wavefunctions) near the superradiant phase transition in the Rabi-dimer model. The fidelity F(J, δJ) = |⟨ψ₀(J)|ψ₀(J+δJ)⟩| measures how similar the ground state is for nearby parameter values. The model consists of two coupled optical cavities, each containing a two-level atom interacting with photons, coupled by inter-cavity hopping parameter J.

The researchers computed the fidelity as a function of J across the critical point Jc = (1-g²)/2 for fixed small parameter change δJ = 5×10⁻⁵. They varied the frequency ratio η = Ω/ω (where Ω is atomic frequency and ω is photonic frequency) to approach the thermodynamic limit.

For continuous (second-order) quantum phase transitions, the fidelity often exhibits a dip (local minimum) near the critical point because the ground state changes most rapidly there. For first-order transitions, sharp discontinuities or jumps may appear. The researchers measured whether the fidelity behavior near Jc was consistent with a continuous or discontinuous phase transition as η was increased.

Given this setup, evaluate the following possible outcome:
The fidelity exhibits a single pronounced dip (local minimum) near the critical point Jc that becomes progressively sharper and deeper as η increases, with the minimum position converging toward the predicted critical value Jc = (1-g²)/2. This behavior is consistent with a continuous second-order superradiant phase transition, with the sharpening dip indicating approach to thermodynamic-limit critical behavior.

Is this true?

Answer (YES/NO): YES